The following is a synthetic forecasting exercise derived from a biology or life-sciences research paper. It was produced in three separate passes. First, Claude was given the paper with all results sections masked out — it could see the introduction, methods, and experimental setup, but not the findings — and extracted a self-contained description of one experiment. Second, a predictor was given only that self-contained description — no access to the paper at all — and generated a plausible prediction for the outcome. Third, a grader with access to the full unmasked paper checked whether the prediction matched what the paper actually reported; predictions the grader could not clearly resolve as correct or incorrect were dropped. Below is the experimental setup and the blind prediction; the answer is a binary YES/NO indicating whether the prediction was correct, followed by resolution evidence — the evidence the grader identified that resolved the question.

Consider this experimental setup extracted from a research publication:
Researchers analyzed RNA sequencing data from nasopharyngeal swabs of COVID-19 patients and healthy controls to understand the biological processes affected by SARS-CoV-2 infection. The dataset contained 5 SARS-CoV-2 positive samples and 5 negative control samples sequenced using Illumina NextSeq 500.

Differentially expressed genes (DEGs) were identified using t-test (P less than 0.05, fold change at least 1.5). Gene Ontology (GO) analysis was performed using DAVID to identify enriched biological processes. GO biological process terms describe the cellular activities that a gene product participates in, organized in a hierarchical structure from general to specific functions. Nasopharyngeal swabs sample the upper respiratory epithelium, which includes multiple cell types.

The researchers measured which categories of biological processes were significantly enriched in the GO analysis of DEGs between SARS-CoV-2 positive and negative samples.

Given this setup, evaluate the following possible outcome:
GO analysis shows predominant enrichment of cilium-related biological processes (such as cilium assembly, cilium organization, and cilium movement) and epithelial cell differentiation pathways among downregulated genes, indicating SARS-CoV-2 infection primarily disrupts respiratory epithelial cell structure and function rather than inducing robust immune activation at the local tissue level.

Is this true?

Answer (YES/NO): NO